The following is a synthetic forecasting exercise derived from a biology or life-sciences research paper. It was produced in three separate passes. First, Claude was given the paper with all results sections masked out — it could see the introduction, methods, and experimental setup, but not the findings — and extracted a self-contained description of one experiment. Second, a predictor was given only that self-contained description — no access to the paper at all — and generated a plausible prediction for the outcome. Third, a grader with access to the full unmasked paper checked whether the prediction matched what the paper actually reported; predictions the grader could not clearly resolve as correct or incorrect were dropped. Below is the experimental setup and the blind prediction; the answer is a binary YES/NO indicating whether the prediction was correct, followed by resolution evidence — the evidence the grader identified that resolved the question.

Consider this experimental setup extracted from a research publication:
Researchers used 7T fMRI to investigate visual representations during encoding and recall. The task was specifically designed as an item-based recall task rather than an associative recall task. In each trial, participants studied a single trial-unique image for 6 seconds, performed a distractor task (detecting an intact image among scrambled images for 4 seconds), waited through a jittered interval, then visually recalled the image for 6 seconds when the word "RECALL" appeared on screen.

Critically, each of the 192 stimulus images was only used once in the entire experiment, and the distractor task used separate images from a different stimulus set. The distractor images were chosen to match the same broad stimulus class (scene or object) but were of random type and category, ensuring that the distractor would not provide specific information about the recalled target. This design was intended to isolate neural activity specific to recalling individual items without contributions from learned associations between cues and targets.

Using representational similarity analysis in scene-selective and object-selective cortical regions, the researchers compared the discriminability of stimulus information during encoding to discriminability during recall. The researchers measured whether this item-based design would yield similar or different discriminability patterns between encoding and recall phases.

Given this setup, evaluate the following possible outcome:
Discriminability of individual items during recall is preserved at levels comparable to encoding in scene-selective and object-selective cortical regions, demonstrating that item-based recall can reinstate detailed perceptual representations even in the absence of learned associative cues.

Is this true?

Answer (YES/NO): NO